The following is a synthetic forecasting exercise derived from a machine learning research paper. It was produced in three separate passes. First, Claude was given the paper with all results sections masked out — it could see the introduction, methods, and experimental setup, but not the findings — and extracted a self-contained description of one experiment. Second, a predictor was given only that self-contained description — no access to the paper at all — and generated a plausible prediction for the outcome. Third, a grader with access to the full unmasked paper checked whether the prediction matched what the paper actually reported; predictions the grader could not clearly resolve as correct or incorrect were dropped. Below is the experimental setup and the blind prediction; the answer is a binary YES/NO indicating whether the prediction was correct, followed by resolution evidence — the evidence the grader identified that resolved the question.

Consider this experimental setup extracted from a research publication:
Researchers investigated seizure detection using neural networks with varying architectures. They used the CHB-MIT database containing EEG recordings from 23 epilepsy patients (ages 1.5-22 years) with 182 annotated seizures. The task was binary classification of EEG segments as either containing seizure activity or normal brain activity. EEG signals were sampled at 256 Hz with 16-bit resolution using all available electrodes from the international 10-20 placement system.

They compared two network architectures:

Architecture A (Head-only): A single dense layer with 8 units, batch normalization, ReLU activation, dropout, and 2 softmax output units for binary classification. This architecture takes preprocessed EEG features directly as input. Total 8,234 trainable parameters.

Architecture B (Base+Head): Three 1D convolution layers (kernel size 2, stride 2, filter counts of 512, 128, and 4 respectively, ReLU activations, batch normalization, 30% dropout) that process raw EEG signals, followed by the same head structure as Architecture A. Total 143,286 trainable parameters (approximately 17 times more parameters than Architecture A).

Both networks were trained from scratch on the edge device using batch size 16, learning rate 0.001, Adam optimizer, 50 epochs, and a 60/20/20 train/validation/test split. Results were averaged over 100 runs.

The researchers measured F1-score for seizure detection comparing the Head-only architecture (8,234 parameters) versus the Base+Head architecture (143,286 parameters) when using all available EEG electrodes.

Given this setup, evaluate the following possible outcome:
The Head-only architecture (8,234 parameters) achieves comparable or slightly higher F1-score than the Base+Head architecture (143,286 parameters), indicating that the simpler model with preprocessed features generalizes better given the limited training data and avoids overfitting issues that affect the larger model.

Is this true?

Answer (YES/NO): NO